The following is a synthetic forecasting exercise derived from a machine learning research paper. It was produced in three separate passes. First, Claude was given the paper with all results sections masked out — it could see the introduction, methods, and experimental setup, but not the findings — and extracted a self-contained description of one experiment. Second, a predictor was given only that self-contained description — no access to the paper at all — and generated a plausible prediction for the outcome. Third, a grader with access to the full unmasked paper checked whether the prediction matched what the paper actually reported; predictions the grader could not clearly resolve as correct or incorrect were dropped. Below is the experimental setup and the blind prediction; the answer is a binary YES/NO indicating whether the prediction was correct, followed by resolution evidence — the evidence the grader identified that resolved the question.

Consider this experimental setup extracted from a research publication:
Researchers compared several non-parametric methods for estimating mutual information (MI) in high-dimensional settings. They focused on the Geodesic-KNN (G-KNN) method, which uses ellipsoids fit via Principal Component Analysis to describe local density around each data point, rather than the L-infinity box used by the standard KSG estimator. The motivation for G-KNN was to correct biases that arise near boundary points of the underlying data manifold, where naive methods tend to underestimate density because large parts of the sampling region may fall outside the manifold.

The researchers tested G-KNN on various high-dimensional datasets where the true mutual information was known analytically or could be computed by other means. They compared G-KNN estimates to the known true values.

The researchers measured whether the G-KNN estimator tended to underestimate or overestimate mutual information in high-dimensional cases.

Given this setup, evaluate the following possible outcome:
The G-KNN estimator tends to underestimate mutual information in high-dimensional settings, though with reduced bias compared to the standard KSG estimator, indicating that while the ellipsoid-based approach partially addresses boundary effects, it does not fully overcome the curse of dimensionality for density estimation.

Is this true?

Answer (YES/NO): NO